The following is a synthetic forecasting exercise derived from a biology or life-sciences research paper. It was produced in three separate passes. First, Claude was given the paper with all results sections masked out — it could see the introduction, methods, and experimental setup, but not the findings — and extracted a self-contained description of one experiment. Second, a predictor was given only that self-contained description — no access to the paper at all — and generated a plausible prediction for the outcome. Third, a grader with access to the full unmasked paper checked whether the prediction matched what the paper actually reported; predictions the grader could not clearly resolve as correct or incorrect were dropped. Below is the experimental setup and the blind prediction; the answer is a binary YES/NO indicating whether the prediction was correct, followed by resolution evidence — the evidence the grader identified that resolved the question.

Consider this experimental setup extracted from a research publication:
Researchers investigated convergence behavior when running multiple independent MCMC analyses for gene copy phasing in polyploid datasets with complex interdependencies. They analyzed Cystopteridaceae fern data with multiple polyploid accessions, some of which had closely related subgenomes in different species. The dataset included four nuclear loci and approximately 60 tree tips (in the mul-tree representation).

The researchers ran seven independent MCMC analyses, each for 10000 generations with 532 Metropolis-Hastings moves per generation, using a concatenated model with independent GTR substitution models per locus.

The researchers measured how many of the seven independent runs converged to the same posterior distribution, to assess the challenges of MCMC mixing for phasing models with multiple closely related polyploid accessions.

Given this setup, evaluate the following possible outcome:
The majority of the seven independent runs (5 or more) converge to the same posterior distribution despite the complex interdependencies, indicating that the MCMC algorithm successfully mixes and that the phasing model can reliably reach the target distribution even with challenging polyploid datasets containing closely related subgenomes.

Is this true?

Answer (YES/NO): NO